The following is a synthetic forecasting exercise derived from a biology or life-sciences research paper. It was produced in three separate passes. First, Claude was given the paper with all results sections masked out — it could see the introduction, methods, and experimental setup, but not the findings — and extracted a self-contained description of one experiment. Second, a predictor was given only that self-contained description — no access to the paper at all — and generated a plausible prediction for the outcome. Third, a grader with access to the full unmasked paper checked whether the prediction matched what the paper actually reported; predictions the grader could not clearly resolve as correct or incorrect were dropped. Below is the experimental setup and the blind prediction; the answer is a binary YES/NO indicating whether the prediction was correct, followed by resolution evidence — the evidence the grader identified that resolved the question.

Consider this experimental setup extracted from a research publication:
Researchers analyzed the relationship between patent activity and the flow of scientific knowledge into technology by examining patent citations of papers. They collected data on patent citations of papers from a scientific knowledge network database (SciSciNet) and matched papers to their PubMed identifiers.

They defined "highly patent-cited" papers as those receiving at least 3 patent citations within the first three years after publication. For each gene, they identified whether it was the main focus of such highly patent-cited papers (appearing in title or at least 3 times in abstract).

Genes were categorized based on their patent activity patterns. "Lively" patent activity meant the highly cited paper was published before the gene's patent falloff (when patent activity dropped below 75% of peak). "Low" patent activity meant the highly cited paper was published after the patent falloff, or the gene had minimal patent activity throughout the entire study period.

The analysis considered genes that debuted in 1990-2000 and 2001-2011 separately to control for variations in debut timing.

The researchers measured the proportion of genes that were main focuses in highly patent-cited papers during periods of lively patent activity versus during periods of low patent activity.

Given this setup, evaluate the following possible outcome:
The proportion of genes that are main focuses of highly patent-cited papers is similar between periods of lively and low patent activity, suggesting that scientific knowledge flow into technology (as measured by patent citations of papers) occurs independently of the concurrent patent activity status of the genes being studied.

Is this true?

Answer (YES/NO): NO